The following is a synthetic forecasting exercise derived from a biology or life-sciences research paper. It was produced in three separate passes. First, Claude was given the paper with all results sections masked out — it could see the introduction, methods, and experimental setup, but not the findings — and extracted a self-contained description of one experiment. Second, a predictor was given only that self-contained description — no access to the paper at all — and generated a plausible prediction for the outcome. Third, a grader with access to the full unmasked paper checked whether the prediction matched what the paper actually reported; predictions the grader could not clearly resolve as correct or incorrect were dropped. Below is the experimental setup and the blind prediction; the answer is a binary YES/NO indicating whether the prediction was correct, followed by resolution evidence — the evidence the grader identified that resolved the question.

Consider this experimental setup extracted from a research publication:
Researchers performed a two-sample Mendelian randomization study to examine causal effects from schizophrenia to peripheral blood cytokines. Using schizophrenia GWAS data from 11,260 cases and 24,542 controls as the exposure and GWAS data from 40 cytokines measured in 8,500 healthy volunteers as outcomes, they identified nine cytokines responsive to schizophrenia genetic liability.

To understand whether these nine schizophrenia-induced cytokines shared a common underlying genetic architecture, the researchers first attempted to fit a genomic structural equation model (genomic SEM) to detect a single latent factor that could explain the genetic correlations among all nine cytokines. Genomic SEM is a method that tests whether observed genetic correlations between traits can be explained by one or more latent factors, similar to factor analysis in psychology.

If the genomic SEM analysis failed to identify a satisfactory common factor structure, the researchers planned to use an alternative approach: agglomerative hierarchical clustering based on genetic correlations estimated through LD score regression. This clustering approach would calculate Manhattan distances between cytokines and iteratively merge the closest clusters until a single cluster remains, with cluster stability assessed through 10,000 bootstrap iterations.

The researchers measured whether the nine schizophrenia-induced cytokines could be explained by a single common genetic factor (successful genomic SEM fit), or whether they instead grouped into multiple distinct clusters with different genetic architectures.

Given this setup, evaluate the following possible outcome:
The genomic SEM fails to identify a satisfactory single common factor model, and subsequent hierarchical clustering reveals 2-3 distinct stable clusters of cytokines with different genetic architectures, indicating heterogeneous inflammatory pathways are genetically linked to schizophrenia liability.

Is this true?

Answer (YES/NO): YES